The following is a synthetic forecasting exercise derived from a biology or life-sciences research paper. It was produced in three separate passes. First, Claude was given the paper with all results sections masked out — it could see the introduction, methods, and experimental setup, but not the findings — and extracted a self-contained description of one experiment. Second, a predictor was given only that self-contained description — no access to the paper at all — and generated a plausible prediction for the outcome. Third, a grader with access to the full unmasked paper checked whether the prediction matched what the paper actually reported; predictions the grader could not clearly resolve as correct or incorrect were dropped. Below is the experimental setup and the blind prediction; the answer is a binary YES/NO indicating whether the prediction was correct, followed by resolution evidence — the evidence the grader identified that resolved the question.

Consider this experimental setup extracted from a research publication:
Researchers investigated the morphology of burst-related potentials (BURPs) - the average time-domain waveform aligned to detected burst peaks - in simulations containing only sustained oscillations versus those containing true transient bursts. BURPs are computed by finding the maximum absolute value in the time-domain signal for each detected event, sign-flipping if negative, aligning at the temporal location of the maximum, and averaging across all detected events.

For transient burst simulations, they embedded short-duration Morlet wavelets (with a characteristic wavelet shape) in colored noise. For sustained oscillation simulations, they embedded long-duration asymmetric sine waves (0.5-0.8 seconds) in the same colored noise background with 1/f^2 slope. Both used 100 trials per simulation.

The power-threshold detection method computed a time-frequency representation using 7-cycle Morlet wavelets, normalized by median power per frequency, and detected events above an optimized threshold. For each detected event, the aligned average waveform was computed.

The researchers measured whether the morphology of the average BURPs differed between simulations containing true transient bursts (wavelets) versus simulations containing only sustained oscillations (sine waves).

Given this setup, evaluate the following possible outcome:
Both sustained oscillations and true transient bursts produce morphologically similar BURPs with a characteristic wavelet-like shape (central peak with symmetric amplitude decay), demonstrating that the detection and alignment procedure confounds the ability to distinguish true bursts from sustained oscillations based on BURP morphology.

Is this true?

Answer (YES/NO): YES